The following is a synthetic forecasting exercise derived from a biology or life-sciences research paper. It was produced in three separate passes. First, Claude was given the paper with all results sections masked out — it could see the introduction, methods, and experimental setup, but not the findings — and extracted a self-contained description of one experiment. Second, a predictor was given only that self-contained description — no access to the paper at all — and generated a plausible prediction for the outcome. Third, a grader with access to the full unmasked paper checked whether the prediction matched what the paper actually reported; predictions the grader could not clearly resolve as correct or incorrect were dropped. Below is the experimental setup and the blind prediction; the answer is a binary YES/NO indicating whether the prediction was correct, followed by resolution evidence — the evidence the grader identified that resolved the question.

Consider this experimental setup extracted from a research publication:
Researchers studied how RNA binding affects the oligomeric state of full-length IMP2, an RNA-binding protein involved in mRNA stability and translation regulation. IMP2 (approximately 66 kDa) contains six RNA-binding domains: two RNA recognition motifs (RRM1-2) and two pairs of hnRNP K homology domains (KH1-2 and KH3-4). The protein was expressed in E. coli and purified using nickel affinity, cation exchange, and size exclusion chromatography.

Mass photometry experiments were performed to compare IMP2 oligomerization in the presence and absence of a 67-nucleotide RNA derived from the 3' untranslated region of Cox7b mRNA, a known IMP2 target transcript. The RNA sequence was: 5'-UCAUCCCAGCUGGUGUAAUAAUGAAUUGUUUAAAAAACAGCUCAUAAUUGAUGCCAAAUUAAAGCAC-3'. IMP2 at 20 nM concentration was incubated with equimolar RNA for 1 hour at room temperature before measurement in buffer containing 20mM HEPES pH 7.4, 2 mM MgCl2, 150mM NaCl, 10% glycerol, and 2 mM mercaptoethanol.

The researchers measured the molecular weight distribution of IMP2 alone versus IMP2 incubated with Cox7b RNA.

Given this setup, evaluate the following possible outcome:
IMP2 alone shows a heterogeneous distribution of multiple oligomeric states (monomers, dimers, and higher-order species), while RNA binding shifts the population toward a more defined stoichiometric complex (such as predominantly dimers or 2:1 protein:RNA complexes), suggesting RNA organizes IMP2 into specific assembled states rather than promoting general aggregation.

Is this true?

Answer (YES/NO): NO